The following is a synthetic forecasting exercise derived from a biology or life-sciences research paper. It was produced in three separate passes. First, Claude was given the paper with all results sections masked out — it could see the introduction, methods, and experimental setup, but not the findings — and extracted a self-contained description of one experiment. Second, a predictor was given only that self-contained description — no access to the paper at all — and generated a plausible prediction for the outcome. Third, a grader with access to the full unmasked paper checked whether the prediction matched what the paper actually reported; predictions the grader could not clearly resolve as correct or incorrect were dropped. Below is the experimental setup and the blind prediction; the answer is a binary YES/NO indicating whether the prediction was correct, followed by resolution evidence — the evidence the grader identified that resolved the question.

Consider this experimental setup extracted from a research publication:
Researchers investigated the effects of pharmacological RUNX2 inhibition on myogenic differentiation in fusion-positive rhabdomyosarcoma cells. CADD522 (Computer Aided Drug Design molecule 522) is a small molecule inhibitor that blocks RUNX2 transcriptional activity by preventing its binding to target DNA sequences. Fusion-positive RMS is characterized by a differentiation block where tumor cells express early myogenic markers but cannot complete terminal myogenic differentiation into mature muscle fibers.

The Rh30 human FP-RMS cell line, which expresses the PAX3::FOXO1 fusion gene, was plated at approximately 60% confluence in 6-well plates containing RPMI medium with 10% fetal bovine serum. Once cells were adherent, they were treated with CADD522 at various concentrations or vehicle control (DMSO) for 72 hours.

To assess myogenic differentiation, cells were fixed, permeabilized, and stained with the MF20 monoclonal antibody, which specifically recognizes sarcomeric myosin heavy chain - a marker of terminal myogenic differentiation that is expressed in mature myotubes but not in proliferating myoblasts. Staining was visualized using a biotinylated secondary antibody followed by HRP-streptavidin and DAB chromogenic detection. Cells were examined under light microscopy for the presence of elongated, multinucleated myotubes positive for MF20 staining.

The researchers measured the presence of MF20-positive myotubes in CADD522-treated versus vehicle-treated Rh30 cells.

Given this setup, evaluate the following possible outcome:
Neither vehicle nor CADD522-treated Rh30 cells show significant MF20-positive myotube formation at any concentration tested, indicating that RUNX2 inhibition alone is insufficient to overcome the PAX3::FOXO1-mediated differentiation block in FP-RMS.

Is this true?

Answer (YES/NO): NO